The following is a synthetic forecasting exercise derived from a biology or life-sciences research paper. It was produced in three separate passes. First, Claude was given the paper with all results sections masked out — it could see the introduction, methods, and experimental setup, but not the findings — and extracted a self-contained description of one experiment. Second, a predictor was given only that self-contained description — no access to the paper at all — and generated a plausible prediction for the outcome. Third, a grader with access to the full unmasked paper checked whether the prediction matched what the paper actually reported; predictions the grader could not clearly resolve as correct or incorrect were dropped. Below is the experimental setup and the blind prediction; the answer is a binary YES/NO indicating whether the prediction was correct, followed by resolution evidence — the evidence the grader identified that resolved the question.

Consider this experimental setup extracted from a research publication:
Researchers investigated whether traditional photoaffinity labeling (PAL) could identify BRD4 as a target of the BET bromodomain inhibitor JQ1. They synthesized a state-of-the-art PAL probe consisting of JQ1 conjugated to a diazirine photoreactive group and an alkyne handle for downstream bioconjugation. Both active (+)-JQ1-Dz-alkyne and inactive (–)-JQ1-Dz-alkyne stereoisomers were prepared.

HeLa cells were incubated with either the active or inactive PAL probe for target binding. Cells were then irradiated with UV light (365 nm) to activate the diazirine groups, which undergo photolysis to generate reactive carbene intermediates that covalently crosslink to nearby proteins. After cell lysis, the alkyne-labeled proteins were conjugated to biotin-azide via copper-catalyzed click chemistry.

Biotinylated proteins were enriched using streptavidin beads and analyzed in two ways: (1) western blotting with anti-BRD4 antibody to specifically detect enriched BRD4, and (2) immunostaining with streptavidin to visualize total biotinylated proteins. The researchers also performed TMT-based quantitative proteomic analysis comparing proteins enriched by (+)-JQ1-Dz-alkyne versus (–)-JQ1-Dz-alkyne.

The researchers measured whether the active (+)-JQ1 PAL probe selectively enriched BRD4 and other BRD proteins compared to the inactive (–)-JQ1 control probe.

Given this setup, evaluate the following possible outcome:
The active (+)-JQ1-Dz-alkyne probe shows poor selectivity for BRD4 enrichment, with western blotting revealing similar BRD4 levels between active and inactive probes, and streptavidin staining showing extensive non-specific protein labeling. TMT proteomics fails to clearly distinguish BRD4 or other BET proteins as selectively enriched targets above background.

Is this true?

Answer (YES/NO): YES